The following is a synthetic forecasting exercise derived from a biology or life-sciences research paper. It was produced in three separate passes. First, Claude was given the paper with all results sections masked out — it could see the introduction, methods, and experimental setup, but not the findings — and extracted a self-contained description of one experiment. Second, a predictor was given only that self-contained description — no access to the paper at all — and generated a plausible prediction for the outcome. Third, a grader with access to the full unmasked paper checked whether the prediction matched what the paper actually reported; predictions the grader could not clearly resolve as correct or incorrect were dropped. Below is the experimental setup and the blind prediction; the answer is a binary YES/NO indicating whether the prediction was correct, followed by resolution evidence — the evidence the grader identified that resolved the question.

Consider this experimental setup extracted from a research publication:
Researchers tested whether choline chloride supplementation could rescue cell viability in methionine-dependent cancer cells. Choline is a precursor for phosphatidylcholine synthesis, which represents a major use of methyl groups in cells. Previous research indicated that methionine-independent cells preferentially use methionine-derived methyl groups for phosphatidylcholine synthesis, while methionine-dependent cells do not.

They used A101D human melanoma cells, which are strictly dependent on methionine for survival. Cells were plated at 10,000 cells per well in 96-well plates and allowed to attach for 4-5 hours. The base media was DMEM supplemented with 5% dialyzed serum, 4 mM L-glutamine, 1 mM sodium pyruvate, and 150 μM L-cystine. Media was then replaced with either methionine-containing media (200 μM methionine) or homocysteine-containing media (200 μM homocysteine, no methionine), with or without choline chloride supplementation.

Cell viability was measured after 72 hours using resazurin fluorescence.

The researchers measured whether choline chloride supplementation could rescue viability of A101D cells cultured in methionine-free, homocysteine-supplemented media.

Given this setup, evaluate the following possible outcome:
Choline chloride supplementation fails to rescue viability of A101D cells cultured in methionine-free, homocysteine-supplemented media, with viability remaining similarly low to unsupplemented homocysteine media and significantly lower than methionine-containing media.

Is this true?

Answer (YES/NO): NO